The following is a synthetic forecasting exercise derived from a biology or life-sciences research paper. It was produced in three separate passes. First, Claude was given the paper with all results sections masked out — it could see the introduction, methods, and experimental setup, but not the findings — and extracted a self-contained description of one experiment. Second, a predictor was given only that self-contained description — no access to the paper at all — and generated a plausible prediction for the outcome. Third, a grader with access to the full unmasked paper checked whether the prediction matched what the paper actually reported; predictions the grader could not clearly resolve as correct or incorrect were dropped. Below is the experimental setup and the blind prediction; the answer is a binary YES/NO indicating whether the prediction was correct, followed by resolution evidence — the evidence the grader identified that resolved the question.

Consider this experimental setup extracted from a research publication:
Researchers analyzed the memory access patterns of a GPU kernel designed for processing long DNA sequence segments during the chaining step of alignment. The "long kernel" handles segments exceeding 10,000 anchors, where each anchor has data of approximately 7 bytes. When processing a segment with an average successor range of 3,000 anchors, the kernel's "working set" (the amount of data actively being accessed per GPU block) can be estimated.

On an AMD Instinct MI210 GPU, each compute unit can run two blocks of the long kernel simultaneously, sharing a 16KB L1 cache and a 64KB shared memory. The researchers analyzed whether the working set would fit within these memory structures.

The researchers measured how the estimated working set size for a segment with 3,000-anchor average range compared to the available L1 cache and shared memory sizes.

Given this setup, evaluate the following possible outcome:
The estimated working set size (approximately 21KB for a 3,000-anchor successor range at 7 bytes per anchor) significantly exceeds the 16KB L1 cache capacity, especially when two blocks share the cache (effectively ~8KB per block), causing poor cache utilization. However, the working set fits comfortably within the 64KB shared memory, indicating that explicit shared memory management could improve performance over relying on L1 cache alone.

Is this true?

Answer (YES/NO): NO